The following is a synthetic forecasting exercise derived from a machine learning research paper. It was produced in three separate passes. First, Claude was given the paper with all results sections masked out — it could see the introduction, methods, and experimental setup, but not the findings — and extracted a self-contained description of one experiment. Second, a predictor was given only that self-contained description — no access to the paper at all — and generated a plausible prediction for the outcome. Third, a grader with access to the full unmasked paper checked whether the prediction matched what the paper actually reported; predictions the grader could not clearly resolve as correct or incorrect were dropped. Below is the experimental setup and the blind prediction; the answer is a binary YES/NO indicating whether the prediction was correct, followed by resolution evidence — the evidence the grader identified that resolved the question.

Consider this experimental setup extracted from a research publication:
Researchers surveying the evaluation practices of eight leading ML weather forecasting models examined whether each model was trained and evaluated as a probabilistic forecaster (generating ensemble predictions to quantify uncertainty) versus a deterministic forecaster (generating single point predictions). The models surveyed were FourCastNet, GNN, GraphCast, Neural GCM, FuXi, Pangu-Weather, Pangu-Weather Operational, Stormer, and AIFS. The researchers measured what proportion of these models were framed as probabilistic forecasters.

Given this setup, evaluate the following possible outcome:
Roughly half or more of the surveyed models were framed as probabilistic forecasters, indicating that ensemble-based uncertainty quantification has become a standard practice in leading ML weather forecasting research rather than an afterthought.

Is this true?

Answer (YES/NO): YES